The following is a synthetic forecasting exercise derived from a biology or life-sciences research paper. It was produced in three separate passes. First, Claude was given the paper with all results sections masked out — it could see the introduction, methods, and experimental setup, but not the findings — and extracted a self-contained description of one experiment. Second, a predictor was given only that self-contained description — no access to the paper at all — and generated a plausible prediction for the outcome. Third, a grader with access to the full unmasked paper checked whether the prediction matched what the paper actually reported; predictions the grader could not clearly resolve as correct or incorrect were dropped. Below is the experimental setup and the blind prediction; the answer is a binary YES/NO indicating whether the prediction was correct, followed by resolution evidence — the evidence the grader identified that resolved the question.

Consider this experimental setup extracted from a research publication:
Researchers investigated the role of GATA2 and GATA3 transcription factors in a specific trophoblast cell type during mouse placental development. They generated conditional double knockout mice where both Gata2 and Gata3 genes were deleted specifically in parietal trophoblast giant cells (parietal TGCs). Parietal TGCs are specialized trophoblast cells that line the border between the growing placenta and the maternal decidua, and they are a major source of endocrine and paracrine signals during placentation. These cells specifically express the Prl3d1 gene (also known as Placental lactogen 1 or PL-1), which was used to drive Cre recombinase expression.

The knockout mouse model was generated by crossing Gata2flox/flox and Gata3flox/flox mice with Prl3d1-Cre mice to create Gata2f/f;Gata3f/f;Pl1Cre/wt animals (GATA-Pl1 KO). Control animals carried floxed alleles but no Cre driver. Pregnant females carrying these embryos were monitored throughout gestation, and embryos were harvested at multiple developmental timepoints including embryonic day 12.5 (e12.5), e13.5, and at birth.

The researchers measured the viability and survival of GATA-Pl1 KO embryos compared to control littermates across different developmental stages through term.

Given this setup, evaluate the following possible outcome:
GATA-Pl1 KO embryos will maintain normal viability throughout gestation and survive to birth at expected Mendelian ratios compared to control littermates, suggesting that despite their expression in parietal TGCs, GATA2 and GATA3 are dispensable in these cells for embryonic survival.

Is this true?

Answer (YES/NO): NO